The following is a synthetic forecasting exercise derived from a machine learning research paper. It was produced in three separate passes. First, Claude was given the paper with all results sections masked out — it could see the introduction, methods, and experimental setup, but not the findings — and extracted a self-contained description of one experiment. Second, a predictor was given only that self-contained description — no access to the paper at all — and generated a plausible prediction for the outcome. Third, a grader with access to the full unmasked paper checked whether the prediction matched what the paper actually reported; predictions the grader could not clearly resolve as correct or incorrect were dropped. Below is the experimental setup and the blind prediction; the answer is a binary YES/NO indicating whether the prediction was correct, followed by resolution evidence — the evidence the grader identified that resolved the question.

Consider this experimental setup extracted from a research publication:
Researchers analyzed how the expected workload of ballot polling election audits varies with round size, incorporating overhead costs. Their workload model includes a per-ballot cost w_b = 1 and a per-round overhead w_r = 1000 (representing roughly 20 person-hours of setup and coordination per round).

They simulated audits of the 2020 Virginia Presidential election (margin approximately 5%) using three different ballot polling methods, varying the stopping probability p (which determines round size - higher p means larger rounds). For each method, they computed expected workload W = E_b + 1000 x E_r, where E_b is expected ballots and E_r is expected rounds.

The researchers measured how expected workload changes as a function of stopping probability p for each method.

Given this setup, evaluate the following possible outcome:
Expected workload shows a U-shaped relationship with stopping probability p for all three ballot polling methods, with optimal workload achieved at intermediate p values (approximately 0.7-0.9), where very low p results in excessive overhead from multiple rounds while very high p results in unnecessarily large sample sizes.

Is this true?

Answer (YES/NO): YES